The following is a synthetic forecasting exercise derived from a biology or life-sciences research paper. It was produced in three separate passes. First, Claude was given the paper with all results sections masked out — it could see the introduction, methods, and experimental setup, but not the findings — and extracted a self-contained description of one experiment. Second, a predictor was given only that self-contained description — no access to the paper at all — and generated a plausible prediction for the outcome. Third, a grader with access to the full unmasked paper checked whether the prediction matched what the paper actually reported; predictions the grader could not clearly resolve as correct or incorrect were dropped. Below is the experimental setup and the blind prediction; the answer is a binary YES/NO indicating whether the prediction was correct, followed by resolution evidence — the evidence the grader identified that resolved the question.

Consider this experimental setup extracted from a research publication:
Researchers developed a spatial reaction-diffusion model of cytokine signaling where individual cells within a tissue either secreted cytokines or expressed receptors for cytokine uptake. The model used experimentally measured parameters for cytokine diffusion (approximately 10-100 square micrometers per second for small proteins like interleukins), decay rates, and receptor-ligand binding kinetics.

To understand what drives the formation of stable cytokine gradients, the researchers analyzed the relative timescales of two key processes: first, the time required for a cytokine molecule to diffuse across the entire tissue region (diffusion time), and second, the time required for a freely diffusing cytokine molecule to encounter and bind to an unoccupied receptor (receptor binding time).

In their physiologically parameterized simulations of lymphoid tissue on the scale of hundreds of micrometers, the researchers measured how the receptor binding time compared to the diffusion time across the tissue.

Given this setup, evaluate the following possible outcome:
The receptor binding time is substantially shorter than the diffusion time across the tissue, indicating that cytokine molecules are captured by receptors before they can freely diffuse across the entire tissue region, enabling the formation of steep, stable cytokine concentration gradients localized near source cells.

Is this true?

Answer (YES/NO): YES